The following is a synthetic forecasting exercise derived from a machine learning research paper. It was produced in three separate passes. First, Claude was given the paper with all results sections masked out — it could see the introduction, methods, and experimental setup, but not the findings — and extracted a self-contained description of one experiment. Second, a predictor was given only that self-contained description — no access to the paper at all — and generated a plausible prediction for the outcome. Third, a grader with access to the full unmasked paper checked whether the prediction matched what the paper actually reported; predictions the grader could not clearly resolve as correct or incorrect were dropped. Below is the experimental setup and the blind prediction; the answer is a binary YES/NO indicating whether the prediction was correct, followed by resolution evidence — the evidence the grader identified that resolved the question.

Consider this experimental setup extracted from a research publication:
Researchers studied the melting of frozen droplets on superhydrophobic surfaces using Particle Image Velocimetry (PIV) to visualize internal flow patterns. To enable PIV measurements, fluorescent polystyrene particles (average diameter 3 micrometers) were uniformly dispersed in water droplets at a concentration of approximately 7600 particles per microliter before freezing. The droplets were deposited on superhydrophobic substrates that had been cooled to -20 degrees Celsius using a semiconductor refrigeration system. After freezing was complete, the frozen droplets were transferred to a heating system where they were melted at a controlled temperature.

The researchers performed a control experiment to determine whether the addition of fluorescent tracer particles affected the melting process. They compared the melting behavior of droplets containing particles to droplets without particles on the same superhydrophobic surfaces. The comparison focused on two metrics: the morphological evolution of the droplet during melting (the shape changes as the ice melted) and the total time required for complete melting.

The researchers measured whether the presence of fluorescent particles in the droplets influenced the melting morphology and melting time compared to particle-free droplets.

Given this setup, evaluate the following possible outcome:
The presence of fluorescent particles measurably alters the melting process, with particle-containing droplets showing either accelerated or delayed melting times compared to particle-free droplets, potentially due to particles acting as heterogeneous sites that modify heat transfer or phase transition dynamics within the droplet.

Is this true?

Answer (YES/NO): NO